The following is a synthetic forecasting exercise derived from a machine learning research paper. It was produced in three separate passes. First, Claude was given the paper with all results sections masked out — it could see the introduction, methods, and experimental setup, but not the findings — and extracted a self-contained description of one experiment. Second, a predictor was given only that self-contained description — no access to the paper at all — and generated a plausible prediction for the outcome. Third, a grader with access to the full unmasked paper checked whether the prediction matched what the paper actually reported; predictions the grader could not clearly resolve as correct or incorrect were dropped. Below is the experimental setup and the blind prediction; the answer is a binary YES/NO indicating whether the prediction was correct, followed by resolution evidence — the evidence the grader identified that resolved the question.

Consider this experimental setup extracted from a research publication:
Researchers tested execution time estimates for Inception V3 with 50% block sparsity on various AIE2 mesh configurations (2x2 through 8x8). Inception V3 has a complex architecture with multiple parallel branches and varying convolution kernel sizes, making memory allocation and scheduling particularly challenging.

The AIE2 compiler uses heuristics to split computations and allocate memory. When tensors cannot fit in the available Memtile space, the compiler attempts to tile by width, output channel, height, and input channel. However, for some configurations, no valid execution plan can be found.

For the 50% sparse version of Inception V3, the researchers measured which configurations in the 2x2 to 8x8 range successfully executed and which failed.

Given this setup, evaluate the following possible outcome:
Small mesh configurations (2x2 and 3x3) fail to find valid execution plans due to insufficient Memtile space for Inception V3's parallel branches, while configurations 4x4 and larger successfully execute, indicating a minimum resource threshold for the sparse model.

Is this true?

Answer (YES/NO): NO